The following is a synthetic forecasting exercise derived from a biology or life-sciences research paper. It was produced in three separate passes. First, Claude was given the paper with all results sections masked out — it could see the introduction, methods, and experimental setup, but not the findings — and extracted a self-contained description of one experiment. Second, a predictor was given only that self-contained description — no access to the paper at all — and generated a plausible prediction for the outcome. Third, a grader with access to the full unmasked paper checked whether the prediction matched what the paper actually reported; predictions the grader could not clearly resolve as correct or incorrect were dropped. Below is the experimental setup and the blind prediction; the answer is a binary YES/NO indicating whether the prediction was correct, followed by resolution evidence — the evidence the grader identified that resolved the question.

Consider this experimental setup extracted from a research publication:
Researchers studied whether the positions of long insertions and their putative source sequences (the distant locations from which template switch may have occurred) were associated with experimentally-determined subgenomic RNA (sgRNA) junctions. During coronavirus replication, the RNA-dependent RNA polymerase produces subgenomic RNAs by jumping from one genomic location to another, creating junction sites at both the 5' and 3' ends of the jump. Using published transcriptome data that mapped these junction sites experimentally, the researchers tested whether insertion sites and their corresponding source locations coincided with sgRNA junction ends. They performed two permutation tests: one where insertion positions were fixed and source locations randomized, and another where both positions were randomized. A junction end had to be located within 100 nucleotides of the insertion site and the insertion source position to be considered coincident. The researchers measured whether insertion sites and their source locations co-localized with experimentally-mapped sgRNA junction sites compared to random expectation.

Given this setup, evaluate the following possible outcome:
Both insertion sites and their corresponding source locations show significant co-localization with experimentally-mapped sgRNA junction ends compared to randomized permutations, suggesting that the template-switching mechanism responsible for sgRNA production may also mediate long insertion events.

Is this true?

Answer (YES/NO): YES